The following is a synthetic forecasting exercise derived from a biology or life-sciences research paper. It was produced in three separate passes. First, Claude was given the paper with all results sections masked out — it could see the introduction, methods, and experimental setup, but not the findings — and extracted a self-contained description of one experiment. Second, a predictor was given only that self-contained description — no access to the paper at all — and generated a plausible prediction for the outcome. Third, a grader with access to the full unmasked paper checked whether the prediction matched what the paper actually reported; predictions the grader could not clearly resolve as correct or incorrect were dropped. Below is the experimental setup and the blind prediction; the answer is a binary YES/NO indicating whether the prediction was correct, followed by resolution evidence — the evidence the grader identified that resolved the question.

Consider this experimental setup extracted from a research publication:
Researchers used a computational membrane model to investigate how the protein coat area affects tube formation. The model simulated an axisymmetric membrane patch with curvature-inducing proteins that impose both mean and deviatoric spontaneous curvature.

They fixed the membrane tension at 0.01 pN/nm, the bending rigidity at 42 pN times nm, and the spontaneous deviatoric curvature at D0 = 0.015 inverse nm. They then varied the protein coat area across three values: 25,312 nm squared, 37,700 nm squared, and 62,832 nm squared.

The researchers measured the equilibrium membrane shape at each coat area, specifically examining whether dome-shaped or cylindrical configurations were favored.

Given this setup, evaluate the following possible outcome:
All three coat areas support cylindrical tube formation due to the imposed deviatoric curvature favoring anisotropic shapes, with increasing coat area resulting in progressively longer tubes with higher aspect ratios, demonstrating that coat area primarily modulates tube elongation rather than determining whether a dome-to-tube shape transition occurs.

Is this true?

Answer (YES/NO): NO